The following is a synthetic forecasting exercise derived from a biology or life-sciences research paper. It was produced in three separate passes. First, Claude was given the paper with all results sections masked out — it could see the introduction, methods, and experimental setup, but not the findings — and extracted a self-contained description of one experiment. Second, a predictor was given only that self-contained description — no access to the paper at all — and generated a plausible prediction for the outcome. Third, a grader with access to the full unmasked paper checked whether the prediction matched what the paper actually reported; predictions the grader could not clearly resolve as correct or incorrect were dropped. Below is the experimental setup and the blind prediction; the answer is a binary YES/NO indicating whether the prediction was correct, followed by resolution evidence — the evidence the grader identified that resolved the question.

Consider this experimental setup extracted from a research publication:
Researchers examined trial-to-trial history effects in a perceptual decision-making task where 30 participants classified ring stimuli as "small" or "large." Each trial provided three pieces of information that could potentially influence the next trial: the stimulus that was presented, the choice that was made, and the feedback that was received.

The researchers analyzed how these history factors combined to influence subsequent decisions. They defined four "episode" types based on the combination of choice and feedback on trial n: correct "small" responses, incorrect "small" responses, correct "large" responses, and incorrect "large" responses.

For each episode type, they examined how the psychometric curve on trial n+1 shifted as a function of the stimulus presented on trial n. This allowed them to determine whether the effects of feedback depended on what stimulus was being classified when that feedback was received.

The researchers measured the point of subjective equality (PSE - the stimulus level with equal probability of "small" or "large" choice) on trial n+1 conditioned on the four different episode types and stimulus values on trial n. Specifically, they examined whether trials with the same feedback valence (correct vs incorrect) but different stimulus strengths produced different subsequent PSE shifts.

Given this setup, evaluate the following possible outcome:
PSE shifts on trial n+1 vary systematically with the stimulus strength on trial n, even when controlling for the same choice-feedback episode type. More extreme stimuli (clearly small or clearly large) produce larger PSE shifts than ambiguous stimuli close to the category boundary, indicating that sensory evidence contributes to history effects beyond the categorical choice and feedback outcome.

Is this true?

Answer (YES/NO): NO